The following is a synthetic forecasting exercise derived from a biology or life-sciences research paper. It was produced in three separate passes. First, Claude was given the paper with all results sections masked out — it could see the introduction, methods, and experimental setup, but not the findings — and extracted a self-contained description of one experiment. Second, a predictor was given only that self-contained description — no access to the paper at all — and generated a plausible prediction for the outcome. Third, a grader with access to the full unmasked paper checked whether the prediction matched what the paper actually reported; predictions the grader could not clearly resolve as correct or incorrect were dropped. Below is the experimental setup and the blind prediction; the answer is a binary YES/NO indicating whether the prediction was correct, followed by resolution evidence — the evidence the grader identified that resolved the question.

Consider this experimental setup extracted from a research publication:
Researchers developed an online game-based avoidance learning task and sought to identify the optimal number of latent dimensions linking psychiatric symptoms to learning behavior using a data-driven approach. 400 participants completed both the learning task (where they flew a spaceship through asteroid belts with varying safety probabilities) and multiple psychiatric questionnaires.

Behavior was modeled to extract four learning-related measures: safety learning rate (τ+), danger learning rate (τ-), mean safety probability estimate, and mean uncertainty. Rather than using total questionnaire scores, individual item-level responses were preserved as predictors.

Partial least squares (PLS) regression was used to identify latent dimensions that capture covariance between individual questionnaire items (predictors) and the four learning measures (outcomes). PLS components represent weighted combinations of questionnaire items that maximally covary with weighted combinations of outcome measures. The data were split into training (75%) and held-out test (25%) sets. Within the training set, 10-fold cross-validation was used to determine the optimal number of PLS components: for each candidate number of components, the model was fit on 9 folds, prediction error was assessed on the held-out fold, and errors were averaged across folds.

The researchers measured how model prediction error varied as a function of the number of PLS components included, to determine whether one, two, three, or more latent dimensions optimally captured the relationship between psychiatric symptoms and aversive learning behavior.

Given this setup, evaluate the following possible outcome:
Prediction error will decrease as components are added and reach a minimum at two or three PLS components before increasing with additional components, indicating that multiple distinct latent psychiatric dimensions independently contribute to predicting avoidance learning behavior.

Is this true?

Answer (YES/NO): YES